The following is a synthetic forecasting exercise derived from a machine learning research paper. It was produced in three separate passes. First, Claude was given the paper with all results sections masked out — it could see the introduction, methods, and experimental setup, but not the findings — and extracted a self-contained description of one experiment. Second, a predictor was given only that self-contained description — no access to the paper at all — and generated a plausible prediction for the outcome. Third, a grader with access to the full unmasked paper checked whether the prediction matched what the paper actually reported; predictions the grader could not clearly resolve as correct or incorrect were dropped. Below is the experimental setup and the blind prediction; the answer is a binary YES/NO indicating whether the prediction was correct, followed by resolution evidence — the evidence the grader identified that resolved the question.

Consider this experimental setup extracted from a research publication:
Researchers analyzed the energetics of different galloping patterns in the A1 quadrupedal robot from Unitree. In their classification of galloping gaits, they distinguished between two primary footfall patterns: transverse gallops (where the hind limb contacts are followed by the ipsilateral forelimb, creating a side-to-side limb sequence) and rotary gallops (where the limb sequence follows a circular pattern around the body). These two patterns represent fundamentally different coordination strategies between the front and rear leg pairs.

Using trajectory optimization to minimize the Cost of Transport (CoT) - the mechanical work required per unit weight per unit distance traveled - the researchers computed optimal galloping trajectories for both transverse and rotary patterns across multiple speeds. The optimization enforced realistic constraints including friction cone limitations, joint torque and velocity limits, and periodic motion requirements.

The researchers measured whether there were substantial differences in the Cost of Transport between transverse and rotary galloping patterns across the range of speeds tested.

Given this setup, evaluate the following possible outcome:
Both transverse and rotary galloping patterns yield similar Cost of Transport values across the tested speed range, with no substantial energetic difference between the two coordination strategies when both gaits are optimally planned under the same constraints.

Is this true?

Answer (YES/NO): YES